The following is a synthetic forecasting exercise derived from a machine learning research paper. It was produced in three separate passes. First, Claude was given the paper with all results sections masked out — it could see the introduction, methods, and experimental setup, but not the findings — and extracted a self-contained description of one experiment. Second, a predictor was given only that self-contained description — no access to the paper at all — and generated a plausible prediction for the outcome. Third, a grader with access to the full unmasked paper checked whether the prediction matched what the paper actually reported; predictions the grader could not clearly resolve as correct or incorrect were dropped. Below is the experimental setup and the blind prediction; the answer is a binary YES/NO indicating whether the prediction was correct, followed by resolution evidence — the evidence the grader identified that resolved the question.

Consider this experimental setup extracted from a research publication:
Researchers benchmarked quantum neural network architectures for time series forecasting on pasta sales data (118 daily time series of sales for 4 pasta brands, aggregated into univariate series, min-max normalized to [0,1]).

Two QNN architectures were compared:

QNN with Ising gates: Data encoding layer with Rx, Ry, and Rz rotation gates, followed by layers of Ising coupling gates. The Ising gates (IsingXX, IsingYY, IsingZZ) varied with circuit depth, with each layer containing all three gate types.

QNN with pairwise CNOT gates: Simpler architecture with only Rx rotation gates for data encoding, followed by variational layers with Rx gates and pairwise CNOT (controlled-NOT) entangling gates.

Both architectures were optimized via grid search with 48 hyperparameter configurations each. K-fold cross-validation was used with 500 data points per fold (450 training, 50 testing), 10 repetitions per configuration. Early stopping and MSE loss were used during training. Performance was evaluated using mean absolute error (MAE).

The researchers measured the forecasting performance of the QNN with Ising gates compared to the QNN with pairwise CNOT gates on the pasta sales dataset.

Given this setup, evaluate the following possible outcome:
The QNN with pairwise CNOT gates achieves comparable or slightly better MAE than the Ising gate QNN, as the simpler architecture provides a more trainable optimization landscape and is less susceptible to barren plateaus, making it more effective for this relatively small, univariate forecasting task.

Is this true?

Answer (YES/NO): NO